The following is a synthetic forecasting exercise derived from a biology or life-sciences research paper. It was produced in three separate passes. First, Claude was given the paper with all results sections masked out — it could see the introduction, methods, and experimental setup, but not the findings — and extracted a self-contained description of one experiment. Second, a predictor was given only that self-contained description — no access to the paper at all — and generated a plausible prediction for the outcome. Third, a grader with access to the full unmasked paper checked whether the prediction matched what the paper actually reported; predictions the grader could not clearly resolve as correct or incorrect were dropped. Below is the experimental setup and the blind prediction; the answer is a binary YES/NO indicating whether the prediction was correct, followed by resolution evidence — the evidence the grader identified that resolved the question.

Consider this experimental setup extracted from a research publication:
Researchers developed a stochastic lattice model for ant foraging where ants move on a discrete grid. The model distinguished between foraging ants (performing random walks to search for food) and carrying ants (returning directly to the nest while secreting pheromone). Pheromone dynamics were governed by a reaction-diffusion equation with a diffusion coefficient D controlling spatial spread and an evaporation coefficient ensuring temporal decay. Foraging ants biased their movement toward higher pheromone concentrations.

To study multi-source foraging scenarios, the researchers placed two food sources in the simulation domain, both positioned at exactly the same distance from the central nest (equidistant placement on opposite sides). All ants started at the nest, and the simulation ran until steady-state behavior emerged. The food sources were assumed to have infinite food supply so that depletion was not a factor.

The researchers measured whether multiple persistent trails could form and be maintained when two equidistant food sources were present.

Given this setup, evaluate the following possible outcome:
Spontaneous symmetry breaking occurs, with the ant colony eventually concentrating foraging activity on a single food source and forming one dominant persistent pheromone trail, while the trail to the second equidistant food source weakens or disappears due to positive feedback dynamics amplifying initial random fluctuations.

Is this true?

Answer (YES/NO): NO